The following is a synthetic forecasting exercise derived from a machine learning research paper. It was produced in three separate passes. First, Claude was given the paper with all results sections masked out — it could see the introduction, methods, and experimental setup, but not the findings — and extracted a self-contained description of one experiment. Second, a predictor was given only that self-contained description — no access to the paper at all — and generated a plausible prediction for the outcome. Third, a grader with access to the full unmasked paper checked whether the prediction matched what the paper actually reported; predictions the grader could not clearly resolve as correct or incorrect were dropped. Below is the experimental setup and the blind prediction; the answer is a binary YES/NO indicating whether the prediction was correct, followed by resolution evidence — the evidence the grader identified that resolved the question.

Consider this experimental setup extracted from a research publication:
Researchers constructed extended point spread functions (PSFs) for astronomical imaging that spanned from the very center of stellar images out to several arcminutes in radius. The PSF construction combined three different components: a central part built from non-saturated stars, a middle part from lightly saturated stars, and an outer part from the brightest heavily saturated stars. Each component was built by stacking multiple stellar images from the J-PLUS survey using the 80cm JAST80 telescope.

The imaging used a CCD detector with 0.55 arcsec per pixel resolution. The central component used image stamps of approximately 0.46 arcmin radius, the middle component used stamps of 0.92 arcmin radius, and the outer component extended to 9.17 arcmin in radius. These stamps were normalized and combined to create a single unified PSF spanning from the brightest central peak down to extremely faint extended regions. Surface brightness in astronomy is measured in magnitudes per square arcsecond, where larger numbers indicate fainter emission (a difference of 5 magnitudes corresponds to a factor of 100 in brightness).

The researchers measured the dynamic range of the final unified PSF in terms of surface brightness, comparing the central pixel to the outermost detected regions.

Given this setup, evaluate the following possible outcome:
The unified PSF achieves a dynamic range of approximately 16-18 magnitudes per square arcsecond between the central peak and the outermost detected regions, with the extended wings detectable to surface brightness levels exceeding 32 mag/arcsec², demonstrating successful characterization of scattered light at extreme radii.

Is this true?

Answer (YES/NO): NO